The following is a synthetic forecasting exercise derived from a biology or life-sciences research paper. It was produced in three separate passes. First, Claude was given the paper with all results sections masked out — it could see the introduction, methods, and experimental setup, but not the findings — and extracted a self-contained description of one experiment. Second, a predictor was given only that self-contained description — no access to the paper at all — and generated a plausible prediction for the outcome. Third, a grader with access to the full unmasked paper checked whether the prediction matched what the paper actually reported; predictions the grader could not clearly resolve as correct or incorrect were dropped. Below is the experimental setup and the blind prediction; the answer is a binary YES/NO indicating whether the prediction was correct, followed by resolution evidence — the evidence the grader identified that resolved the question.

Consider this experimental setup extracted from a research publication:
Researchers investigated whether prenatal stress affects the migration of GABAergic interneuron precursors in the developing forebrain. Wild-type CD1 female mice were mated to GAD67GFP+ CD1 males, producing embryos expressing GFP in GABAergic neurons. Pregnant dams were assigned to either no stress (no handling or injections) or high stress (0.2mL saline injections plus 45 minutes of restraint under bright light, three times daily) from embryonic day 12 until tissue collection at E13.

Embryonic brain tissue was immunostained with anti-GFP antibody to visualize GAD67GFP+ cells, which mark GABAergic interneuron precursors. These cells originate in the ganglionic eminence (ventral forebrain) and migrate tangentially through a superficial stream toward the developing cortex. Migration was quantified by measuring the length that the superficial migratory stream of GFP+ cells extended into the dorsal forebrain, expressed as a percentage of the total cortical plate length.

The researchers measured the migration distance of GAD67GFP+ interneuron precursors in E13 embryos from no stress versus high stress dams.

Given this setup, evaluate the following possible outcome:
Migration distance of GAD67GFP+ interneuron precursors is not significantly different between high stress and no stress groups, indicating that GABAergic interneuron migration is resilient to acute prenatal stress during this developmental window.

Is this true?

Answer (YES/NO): NO